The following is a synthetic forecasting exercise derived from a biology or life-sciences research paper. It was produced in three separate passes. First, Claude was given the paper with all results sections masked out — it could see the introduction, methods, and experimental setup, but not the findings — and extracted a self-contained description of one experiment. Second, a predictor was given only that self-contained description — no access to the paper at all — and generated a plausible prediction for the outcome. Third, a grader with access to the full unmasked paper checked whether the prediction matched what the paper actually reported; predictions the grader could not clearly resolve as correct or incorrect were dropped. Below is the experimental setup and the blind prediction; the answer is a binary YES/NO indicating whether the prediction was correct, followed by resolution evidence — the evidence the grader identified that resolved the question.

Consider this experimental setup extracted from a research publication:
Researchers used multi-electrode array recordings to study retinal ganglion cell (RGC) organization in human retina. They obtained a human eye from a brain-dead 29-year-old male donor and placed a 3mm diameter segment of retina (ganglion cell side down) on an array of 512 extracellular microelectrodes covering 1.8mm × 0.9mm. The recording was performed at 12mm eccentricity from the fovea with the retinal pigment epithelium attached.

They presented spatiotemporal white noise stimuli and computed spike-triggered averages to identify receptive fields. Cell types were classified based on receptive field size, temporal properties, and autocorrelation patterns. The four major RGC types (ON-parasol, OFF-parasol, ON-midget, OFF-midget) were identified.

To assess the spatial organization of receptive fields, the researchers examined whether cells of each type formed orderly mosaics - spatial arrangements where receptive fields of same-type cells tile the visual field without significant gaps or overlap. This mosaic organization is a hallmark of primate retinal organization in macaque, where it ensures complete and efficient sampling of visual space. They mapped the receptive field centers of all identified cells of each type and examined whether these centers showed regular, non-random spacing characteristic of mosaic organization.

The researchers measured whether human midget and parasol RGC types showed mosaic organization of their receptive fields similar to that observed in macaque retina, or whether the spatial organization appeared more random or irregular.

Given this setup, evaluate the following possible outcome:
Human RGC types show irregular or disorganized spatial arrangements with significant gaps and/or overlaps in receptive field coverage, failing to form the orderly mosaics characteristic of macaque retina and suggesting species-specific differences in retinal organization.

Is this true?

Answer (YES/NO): NO